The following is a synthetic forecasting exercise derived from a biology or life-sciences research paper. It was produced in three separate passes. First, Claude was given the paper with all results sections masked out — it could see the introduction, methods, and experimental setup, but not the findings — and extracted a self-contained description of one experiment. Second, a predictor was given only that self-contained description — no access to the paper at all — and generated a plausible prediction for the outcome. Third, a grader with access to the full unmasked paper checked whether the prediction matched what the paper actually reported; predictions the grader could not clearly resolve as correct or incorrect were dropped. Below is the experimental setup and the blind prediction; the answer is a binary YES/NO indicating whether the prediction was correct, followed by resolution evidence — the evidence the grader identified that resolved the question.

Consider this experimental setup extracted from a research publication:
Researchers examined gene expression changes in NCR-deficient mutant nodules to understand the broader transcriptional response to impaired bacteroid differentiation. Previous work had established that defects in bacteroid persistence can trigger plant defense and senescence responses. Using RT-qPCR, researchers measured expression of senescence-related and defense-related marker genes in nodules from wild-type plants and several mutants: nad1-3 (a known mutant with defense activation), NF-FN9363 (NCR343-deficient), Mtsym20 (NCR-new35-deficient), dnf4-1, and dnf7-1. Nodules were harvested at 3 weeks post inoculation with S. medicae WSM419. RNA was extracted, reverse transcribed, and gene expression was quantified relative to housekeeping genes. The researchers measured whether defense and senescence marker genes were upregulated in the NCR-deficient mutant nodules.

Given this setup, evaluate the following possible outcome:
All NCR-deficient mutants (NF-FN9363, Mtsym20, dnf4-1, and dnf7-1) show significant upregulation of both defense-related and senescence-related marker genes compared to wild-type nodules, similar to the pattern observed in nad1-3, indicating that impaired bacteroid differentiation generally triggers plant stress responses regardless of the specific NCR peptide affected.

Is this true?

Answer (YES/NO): NO